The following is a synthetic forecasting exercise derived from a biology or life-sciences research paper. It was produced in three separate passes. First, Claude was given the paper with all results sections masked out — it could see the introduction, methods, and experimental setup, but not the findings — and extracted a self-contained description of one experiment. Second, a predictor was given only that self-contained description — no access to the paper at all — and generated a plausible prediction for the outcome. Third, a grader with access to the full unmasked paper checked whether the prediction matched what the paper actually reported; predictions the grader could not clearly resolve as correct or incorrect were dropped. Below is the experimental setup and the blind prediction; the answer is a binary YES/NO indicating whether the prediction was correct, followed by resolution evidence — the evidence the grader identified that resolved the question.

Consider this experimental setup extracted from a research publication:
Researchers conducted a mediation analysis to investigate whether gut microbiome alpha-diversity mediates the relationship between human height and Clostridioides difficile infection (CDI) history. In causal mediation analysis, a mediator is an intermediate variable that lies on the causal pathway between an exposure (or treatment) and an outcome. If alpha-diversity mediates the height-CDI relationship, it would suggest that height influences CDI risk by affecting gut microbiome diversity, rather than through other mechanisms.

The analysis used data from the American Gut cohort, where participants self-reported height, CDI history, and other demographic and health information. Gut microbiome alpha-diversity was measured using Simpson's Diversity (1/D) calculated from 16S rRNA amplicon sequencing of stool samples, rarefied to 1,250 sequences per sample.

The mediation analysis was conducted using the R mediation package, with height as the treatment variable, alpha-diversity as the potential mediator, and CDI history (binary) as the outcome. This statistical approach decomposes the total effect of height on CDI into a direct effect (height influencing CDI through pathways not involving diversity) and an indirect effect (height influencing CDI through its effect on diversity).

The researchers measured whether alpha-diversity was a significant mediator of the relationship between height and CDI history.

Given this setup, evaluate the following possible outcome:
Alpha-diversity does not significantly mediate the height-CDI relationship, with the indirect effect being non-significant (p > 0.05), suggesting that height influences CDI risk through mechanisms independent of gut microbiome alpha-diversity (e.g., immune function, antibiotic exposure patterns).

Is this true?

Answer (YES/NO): NO